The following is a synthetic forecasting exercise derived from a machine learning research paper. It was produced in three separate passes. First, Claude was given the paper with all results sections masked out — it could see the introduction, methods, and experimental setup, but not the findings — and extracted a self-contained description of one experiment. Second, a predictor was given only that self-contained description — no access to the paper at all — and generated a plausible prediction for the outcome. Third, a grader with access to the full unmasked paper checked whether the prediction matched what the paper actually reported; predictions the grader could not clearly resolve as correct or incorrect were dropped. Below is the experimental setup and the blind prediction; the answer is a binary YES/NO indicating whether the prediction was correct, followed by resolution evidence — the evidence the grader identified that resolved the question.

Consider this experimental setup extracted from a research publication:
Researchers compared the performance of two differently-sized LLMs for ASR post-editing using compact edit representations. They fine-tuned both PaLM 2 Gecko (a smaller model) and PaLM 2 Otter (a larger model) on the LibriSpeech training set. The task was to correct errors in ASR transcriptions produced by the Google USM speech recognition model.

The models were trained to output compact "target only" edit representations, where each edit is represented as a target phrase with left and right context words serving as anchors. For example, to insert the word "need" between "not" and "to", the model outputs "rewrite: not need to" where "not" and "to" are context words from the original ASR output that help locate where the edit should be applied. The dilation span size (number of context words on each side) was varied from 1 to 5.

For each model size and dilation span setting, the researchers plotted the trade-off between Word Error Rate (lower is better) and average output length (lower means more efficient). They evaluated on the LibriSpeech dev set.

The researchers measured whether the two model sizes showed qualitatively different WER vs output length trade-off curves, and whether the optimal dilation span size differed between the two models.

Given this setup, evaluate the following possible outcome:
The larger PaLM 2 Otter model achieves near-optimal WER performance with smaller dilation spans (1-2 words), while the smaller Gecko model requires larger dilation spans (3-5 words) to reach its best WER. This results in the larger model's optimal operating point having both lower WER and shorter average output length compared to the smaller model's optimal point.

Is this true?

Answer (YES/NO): NO